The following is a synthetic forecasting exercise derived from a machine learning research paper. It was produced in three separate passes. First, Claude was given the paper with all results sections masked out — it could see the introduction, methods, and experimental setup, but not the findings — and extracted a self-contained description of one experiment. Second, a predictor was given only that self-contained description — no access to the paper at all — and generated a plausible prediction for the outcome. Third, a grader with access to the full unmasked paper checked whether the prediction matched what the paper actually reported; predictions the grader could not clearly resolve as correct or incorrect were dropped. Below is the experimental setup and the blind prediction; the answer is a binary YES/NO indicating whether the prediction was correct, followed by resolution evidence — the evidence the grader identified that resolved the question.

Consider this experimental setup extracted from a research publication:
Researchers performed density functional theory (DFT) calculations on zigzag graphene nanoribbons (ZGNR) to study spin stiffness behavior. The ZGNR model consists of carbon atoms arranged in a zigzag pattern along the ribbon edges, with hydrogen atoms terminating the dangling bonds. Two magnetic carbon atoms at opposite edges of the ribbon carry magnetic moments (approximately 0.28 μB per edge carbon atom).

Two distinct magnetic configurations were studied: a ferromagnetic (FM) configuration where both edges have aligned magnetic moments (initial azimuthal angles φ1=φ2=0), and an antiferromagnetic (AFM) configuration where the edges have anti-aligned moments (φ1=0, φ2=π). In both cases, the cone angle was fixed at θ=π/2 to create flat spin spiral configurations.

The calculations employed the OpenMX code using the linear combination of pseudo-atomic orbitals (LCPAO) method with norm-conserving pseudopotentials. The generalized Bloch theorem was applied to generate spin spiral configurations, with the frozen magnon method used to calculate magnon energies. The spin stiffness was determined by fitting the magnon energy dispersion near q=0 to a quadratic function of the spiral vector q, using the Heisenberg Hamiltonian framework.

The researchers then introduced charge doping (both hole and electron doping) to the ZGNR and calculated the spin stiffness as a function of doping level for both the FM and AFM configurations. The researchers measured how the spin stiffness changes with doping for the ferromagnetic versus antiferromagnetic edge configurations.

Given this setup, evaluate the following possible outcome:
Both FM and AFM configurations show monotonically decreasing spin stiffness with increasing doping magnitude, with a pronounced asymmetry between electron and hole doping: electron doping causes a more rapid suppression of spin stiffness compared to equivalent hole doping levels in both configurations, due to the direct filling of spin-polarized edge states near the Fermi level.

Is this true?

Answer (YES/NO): NO